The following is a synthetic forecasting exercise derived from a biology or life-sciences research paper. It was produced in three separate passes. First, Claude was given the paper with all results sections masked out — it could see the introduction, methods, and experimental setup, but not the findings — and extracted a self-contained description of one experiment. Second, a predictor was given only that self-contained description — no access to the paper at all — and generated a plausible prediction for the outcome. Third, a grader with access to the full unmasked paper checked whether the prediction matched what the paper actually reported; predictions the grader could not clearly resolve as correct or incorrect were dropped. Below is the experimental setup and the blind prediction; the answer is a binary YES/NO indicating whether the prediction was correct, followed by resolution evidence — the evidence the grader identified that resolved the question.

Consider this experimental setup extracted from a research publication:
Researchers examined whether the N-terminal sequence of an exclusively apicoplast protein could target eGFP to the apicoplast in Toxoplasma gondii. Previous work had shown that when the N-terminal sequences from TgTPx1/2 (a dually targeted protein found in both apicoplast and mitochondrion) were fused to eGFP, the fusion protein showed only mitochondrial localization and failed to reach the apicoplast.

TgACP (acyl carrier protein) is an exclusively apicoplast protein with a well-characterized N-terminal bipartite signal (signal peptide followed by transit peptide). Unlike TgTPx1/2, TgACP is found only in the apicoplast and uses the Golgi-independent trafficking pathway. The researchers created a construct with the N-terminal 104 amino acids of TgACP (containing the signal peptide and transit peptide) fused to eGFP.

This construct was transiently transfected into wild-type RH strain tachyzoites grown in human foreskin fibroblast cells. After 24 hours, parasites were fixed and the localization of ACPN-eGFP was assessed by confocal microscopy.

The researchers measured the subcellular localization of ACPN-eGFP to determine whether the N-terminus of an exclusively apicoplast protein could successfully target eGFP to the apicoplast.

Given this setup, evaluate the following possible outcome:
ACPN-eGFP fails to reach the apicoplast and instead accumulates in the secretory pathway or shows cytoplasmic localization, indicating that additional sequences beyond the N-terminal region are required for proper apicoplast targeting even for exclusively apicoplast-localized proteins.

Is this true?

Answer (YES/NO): NO